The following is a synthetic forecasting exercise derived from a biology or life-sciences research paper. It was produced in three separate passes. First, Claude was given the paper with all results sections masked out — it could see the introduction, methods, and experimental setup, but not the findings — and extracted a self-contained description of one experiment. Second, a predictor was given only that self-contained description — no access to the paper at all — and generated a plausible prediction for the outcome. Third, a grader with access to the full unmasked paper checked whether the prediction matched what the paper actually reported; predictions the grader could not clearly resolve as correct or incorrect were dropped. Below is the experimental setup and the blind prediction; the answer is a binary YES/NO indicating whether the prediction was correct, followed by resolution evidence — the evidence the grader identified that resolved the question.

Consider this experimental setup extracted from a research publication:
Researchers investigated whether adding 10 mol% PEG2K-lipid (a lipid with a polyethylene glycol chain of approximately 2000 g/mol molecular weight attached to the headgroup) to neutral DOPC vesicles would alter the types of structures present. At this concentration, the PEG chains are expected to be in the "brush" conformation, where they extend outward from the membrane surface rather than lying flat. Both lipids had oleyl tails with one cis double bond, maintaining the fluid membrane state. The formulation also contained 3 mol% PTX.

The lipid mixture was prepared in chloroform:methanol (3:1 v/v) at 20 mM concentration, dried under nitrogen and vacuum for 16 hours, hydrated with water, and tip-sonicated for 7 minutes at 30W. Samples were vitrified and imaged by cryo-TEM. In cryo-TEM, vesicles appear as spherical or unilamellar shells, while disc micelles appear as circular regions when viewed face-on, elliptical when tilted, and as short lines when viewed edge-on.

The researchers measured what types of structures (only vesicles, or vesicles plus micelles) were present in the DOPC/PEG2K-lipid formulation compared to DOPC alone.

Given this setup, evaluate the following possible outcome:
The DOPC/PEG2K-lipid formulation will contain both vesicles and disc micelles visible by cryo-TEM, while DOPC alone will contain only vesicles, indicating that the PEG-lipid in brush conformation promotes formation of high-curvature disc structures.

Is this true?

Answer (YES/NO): YES